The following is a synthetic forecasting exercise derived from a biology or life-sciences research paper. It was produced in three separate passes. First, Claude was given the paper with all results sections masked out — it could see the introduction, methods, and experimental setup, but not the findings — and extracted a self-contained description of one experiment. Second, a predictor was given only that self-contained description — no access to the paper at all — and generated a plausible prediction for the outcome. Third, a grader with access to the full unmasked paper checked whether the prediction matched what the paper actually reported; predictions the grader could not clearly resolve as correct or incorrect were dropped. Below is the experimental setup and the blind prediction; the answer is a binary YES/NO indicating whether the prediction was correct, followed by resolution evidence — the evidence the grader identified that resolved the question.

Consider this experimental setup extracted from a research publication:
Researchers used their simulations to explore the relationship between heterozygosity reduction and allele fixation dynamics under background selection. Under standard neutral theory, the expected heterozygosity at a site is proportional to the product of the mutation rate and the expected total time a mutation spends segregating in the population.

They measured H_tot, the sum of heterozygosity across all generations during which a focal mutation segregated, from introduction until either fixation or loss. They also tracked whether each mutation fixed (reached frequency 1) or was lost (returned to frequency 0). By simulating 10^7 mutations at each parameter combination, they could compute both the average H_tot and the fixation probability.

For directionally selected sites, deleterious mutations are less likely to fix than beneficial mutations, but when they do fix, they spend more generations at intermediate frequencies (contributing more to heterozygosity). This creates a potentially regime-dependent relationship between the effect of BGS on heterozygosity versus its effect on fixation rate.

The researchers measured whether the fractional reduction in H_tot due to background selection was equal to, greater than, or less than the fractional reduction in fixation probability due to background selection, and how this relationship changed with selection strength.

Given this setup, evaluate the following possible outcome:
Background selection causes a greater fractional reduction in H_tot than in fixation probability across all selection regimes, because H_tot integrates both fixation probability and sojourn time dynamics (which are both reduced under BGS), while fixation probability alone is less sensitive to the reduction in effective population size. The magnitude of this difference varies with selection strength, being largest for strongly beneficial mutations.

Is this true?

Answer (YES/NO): NO